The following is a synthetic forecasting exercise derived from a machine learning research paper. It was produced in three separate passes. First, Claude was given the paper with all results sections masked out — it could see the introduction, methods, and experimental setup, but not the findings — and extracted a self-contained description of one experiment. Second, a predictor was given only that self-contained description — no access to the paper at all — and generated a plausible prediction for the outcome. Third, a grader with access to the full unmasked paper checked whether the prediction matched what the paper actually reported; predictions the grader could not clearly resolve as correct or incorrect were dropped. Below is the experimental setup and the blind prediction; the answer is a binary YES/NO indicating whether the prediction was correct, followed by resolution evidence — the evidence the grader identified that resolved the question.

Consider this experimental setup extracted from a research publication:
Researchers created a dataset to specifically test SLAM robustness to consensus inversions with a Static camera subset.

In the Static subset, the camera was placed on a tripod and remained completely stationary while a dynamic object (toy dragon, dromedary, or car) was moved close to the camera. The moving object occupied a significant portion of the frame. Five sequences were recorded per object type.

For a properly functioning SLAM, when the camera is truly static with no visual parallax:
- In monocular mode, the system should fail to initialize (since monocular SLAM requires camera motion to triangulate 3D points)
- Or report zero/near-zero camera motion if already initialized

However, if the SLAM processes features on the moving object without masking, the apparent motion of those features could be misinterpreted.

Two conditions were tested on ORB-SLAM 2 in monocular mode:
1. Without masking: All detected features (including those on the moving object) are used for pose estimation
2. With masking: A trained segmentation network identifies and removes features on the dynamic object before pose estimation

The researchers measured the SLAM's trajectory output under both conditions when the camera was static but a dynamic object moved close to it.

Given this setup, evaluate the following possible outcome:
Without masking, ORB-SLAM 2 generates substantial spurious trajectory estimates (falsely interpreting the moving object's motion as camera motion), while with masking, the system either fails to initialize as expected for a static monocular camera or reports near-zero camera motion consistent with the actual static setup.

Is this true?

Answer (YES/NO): YES